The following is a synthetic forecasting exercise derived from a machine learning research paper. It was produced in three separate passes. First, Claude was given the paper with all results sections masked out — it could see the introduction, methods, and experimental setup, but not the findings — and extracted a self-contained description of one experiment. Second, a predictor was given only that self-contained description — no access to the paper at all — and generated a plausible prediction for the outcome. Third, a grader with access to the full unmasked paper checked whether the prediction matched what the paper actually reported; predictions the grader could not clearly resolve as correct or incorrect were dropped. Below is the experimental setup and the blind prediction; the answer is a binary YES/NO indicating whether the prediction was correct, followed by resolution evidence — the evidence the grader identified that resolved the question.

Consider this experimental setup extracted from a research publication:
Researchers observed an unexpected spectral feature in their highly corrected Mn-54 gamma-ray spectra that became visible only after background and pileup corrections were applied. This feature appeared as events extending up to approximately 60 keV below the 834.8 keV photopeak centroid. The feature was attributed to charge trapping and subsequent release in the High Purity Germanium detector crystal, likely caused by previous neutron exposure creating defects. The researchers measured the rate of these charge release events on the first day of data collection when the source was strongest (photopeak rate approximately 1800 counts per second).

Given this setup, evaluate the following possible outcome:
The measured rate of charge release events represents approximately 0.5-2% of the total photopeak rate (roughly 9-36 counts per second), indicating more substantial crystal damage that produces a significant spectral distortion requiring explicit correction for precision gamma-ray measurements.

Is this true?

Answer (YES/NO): NO